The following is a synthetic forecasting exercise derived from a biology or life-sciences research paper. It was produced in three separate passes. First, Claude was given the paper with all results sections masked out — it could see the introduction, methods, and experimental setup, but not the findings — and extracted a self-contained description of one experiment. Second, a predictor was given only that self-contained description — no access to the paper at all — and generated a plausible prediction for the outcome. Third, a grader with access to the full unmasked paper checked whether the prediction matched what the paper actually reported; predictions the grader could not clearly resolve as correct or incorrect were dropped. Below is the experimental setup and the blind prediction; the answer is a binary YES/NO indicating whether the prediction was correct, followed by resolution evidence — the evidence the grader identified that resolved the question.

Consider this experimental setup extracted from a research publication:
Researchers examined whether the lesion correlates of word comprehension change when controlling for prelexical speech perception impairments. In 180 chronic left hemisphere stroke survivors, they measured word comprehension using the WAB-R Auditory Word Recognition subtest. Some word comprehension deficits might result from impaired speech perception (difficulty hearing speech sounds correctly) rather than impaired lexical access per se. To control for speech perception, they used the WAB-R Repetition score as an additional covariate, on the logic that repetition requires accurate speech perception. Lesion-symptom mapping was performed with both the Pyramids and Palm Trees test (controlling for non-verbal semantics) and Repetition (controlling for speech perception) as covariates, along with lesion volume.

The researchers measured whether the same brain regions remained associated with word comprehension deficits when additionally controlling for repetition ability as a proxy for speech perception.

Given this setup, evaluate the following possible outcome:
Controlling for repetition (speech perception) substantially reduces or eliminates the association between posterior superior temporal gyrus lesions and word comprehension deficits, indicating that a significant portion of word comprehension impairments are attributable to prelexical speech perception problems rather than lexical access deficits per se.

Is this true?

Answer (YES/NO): NO